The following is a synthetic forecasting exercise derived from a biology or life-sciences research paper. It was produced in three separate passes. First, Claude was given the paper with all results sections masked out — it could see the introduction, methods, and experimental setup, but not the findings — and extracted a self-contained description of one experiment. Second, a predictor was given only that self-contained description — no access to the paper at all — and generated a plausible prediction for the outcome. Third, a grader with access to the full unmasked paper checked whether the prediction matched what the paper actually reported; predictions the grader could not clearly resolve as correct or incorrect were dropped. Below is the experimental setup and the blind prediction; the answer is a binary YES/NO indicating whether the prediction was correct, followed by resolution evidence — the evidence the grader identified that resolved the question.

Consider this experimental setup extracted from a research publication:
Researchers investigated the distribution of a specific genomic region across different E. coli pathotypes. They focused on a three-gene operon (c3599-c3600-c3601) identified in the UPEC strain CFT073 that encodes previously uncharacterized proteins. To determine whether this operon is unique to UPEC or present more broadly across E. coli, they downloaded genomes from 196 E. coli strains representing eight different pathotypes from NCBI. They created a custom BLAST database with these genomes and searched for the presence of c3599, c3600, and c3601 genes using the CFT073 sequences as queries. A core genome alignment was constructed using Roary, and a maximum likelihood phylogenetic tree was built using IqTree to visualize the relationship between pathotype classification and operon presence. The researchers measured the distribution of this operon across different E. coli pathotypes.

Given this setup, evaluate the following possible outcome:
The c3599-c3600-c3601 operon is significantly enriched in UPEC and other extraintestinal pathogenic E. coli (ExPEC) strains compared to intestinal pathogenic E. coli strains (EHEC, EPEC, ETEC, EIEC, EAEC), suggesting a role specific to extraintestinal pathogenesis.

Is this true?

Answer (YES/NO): NO